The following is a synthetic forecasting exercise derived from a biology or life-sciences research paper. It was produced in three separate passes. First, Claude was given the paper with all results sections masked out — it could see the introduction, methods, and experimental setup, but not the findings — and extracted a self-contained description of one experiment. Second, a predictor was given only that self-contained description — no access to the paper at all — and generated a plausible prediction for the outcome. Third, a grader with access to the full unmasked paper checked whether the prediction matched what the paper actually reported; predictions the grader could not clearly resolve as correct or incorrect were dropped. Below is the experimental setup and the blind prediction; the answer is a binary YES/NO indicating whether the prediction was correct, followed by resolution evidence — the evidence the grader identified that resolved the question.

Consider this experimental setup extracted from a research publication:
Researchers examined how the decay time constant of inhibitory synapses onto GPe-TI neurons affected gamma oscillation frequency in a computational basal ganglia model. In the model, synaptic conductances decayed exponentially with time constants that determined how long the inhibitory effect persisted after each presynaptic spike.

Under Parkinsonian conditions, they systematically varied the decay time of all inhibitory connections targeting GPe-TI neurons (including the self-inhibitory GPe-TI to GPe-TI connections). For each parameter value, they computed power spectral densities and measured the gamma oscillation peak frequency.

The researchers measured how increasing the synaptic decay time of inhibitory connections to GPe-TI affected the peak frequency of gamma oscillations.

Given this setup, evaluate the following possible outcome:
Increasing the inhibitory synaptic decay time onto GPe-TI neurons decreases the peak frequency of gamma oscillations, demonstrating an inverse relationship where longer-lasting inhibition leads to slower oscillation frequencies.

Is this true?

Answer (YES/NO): YES